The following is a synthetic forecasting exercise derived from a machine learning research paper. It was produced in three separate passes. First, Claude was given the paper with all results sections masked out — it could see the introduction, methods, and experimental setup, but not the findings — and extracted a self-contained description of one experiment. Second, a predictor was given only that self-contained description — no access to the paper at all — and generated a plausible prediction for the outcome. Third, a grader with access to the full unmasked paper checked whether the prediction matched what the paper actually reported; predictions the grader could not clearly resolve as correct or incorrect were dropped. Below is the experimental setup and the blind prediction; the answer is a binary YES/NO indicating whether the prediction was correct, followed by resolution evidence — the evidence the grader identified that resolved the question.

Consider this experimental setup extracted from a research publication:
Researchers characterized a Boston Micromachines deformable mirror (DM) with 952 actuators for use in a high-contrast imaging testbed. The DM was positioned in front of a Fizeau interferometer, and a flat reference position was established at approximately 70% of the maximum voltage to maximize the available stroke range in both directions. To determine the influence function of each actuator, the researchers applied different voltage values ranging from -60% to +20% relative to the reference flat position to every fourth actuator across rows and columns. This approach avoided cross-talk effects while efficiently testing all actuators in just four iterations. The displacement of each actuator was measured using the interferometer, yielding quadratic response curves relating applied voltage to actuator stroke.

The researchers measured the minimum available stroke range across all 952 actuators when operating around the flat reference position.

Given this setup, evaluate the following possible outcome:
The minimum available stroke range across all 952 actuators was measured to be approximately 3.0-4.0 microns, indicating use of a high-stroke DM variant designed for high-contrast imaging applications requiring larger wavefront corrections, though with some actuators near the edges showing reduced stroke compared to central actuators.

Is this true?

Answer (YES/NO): NO